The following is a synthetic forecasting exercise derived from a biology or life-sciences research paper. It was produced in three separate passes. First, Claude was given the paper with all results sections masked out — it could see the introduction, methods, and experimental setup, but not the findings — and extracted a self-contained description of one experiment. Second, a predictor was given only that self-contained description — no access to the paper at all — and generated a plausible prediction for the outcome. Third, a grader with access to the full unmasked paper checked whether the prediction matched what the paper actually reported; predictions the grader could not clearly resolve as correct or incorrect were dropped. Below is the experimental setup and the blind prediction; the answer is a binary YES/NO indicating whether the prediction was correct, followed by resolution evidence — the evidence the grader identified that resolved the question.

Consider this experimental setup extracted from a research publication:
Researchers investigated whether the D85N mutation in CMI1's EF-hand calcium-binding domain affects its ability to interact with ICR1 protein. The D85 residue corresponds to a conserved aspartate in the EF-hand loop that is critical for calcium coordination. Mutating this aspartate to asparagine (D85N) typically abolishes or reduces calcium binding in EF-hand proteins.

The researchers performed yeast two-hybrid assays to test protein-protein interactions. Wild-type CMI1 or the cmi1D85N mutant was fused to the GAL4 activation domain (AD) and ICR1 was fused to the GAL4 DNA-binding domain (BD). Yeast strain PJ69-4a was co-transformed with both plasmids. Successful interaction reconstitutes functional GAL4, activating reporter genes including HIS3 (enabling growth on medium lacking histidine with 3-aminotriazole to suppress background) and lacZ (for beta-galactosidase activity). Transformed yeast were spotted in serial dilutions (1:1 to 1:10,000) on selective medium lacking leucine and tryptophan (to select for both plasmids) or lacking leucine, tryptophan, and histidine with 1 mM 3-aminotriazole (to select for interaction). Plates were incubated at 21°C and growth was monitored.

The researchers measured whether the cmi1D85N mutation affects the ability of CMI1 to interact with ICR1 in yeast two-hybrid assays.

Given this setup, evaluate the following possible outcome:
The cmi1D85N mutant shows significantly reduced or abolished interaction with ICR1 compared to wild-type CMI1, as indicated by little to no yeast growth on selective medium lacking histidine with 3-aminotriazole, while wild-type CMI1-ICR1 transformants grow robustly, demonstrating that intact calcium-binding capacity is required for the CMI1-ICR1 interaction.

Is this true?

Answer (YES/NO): YES